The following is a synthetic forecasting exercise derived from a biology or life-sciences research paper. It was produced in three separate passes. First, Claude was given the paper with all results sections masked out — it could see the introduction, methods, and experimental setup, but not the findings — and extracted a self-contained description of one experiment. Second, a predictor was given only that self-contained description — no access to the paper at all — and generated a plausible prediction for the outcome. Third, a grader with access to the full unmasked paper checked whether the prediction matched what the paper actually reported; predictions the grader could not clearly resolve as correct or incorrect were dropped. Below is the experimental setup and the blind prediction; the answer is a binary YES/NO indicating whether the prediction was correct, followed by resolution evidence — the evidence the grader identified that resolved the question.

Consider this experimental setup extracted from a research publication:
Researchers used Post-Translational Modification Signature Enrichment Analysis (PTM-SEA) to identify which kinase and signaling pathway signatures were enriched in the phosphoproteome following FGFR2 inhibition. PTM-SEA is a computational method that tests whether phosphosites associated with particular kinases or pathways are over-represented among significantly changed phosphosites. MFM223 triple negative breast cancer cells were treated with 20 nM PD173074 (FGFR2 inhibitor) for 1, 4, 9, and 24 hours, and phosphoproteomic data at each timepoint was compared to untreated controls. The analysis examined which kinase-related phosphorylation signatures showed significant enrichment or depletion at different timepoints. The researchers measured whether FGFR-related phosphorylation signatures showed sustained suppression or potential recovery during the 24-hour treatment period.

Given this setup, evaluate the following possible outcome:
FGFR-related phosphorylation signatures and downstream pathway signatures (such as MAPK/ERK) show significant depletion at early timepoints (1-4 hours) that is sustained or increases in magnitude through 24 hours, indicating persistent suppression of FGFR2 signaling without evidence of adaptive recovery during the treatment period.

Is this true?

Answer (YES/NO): NO